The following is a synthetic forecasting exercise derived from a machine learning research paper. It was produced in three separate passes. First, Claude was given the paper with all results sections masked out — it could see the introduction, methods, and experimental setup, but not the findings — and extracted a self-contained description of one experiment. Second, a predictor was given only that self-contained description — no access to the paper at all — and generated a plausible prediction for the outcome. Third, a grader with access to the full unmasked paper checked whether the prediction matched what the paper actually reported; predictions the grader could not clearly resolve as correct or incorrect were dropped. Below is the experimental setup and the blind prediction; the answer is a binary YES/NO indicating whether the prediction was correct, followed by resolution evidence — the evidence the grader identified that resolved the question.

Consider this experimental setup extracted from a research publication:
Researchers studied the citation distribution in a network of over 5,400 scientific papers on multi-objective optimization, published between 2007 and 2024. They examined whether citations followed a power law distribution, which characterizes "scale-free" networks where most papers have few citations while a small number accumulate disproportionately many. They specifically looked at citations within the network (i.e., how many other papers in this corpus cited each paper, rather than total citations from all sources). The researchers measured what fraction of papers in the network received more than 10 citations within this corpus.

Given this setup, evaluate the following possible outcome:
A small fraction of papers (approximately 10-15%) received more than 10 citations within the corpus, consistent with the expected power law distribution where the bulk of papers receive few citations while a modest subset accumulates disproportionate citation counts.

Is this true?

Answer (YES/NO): NO